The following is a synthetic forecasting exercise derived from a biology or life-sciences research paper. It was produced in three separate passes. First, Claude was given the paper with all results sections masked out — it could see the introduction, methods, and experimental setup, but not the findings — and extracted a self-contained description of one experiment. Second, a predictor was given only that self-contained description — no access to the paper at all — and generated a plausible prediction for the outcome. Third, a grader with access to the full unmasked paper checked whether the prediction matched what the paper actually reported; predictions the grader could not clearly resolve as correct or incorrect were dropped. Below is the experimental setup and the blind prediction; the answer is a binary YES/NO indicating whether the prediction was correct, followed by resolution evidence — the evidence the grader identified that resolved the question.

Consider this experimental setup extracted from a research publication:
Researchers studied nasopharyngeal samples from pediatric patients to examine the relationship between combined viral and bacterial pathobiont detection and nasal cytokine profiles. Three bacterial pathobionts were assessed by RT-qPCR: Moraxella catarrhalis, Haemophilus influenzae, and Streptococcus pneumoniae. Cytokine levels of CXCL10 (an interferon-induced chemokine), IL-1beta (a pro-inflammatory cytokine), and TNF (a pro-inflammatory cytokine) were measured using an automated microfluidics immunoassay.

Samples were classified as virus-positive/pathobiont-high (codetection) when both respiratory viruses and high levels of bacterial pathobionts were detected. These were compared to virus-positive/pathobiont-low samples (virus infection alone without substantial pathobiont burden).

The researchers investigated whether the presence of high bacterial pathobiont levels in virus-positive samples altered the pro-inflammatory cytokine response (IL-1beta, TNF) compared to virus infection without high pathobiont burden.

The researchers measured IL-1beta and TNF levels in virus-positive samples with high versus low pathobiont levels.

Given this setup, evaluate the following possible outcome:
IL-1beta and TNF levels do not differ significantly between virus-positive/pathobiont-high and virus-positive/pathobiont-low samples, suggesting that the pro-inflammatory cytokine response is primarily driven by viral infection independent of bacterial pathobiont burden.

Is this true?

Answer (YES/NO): NO